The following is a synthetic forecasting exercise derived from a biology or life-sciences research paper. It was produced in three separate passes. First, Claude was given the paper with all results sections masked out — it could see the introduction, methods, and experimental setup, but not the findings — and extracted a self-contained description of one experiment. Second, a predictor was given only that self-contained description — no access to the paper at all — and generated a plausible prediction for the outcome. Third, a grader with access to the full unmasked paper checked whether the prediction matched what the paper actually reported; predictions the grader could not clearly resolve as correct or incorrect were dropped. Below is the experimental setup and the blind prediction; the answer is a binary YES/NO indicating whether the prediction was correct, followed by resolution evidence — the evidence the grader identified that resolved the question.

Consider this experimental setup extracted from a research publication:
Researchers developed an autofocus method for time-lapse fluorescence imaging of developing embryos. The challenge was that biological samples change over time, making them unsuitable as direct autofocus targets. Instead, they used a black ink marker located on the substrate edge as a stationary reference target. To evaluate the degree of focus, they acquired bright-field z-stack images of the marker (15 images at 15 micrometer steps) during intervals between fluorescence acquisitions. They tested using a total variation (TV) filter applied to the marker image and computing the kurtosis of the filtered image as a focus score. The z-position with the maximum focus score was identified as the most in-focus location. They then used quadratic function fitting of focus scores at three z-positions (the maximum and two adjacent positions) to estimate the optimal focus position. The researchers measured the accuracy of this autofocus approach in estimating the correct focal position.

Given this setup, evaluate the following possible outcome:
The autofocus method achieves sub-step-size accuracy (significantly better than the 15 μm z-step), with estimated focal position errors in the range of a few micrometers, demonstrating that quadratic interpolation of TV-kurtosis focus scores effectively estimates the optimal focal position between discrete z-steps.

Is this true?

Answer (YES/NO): NO